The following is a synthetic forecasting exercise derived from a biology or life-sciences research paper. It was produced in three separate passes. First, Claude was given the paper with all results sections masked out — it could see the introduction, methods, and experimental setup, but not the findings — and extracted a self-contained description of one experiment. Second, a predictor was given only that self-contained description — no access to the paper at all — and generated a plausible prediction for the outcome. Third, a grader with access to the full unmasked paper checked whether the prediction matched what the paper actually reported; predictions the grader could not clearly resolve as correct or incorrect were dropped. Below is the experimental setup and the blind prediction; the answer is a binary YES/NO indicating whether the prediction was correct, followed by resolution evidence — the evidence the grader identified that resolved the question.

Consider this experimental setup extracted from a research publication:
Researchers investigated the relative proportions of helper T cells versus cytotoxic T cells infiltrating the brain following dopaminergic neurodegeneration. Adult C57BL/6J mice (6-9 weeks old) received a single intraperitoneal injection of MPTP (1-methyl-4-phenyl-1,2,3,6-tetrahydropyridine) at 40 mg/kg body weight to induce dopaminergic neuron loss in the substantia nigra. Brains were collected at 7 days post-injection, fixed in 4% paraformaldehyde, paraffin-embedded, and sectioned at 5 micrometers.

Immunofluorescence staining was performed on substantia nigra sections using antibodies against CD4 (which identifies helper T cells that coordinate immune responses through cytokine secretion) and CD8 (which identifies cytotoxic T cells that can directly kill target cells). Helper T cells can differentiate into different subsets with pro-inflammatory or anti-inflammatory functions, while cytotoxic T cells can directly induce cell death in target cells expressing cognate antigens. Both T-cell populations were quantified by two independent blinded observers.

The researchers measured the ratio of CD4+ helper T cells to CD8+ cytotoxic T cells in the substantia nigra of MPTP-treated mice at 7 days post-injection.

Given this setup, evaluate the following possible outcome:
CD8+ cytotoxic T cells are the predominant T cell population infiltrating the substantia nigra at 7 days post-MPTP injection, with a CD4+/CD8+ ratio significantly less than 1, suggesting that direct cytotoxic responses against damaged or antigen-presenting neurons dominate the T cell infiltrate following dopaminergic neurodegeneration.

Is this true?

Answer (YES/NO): YES